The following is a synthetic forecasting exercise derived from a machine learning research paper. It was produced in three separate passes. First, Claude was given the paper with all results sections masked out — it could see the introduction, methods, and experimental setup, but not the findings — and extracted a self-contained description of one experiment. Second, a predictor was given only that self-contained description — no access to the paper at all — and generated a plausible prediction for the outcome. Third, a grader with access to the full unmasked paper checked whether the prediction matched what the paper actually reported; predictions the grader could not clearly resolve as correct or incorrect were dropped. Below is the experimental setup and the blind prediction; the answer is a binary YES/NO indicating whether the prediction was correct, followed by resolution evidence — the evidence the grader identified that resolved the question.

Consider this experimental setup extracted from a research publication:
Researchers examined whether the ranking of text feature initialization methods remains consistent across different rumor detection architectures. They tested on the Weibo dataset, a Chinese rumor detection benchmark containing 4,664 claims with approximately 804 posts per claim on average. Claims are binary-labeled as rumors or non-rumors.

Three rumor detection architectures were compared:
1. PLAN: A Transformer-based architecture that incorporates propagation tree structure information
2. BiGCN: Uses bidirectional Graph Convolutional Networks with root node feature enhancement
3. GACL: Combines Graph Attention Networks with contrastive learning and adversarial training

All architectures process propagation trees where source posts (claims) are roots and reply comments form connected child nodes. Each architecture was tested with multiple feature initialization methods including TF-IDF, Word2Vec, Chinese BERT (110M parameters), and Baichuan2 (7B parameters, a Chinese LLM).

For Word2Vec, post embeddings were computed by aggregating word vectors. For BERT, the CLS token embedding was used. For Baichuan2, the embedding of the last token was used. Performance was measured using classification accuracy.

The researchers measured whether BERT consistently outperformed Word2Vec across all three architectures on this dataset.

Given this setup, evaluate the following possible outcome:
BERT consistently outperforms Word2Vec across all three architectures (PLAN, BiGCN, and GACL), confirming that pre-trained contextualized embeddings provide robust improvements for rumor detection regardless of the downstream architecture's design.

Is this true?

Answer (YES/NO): NO